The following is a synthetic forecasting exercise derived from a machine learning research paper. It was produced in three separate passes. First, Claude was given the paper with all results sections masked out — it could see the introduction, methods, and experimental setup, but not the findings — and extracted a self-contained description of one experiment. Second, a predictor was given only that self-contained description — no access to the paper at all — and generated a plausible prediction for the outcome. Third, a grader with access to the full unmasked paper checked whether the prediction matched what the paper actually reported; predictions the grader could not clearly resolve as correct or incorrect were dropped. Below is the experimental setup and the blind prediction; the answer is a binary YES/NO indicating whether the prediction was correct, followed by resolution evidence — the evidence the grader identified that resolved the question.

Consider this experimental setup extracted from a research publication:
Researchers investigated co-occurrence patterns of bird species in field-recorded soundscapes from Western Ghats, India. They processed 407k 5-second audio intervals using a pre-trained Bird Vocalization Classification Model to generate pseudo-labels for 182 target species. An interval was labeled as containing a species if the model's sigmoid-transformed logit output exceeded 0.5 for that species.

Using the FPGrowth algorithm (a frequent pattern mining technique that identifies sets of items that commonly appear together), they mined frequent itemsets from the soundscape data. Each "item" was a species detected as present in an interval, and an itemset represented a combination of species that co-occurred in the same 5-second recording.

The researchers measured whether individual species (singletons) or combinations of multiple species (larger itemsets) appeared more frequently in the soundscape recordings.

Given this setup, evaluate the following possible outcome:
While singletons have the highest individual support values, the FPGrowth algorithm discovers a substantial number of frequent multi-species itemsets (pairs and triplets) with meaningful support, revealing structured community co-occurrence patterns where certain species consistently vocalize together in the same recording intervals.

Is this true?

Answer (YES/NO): YES